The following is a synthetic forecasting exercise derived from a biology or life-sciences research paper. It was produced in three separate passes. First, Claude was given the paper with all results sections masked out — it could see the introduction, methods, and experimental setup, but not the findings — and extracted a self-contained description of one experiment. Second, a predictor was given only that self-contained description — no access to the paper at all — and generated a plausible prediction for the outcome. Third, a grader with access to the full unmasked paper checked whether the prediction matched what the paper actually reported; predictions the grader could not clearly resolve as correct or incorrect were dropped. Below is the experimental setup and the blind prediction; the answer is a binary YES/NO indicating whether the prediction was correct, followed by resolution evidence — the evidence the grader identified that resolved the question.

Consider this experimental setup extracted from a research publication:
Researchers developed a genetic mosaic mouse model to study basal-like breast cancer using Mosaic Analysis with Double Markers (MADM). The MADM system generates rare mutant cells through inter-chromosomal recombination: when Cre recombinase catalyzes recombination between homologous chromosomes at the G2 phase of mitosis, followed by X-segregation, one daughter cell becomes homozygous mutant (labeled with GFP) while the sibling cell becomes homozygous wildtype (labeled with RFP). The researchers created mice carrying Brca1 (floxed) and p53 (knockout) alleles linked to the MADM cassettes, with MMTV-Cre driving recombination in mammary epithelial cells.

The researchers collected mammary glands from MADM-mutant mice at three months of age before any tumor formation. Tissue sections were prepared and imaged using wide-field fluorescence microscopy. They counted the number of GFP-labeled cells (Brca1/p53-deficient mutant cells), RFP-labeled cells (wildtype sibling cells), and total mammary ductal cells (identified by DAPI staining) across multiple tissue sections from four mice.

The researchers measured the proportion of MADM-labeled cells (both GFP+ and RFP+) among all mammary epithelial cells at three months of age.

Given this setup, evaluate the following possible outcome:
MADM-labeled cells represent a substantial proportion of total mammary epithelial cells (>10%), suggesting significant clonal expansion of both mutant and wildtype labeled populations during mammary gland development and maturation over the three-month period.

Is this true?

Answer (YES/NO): NO